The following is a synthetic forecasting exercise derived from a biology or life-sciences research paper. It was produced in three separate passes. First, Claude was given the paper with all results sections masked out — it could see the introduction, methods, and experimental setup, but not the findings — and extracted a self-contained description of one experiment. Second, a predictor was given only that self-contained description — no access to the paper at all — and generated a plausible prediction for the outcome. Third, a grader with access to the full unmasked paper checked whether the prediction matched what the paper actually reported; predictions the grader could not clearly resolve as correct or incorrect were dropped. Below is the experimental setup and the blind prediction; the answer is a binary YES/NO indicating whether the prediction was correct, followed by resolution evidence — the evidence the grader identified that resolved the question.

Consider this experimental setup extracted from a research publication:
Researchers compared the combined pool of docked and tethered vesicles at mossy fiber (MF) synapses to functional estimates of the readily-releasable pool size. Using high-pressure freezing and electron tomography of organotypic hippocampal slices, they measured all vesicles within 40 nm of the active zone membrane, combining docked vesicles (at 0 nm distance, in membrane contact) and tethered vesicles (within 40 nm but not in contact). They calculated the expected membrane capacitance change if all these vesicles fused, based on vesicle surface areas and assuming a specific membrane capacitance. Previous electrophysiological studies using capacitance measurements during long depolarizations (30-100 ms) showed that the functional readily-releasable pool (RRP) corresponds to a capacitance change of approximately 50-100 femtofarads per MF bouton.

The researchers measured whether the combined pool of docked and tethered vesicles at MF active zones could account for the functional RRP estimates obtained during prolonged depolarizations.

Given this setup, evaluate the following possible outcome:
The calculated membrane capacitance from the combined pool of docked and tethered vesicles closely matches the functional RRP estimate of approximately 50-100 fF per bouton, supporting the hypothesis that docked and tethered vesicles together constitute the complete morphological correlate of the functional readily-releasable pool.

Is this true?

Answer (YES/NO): YES